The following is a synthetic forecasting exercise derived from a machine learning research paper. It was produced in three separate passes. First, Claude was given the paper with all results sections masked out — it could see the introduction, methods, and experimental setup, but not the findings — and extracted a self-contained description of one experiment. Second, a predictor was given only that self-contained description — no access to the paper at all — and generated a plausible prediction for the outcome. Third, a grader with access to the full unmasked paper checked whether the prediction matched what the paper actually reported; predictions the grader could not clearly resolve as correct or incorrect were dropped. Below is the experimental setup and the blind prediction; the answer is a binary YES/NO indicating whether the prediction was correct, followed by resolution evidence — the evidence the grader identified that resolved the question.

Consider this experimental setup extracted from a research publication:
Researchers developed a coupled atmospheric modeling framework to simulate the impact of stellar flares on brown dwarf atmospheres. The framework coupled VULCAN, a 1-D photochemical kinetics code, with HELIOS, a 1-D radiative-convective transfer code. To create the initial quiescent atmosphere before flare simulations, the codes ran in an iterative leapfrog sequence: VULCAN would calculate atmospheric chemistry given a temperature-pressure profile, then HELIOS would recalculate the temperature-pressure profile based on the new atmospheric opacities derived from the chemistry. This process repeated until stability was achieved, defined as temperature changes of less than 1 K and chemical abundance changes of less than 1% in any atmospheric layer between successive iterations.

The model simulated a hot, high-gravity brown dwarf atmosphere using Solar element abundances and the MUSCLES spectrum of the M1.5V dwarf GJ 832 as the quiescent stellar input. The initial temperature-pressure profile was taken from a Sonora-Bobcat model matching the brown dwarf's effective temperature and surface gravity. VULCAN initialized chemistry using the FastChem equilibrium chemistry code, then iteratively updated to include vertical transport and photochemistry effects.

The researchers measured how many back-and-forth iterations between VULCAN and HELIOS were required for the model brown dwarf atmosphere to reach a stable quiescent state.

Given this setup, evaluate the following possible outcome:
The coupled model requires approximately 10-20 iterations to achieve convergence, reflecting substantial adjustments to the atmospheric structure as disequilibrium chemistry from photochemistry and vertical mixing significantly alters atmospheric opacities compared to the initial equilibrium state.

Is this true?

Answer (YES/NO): YES